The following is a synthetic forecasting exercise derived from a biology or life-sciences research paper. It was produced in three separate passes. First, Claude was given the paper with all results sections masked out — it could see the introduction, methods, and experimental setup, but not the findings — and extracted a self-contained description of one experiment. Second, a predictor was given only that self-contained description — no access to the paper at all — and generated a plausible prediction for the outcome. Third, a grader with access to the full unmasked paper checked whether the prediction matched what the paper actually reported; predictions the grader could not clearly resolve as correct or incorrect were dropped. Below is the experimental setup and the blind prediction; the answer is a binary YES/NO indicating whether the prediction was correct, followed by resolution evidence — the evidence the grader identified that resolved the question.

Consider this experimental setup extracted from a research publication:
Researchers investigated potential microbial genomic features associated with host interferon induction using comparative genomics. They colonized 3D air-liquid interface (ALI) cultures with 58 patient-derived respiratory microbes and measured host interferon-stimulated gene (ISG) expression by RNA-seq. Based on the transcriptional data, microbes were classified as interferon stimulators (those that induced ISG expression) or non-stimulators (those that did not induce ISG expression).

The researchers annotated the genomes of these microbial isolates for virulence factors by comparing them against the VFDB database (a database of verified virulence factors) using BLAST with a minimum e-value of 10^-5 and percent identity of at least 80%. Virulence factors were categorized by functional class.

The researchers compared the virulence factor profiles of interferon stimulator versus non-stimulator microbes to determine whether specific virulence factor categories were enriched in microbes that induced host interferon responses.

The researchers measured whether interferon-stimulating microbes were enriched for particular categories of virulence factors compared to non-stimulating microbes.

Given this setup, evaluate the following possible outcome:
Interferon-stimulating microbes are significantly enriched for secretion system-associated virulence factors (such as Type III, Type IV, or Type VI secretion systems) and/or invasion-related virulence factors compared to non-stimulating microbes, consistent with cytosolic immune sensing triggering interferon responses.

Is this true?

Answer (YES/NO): NO